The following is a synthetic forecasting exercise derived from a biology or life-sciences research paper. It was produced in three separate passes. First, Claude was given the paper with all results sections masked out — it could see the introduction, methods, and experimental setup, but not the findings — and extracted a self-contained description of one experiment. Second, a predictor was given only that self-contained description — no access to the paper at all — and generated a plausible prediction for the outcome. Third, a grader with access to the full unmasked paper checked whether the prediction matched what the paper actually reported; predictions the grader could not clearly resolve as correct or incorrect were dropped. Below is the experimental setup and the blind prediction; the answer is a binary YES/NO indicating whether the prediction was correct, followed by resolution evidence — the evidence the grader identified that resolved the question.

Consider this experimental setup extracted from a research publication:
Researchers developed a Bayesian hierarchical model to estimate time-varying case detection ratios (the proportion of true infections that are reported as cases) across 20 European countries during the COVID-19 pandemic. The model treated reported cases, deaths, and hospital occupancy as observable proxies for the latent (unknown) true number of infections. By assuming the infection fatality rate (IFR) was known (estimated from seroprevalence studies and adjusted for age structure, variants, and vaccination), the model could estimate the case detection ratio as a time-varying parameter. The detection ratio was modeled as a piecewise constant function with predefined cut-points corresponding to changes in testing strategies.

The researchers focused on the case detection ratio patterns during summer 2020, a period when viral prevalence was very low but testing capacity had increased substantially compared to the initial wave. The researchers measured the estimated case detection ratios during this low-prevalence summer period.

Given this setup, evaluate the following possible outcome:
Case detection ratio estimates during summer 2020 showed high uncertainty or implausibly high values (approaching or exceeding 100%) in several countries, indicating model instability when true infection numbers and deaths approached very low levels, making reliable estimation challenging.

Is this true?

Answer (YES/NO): NO